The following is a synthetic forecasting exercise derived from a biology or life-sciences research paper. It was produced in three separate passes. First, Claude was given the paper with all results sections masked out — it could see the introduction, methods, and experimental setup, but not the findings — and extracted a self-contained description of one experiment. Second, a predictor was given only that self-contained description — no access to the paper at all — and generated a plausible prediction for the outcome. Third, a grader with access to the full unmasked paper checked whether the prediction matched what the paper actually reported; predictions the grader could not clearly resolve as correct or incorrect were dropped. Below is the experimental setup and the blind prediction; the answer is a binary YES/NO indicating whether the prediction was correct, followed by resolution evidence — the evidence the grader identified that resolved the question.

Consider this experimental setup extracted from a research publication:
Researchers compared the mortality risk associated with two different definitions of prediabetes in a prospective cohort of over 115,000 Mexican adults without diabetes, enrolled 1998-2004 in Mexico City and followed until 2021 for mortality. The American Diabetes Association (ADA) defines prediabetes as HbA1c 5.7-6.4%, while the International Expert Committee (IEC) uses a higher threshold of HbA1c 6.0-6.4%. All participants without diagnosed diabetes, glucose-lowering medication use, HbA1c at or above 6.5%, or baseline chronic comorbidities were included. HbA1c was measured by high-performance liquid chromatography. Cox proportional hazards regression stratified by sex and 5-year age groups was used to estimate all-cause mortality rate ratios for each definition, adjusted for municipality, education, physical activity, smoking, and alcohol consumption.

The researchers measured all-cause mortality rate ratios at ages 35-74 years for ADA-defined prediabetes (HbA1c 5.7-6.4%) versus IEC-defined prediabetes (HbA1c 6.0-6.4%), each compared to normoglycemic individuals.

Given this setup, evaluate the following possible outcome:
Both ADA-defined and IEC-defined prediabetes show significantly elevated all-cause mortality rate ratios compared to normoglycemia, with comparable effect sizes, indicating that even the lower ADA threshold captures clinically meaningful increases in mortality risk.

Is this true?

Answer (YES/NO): NO